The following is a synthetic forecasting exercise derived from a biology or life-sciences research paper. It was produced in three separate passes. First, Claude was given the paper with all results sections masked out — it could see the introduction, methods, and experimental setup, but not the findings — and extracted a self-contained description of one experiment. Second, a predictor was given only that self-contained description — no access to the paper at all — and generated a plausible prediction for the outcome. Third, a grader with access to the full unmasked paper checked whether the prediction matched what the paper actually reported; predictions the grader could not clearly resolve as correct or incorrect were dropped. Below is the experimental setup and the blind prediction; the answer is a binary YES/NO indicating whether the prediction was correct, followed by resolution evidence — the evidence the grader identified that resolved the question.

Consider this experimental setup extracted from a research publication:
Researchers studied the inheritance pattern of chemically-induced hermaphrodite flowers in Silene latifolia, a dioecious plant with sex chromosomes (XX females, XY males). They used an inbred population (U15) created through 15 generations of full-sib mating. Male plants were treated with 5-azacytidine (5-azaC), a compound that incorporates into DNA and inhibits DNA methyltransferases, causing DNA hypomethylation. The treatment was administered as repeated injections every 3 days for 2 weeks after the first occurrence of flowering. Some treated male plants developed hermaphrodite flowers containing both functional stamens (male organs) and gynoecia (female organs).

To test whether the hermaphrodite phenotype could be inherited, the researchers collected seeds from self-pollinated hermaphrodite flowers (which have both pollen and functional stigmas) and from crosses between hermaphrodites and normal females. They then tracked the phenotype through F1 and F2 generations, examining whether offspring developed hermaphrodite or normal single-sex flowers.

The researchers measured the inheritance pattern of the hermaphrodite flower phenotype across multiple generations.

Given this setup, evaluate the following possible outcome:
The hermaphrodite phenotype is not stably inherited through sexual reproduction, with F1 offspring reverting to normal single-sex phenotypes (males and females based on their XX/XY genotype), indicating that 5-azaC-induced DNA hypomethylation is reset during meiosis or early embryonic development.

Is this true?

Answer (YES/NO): NO